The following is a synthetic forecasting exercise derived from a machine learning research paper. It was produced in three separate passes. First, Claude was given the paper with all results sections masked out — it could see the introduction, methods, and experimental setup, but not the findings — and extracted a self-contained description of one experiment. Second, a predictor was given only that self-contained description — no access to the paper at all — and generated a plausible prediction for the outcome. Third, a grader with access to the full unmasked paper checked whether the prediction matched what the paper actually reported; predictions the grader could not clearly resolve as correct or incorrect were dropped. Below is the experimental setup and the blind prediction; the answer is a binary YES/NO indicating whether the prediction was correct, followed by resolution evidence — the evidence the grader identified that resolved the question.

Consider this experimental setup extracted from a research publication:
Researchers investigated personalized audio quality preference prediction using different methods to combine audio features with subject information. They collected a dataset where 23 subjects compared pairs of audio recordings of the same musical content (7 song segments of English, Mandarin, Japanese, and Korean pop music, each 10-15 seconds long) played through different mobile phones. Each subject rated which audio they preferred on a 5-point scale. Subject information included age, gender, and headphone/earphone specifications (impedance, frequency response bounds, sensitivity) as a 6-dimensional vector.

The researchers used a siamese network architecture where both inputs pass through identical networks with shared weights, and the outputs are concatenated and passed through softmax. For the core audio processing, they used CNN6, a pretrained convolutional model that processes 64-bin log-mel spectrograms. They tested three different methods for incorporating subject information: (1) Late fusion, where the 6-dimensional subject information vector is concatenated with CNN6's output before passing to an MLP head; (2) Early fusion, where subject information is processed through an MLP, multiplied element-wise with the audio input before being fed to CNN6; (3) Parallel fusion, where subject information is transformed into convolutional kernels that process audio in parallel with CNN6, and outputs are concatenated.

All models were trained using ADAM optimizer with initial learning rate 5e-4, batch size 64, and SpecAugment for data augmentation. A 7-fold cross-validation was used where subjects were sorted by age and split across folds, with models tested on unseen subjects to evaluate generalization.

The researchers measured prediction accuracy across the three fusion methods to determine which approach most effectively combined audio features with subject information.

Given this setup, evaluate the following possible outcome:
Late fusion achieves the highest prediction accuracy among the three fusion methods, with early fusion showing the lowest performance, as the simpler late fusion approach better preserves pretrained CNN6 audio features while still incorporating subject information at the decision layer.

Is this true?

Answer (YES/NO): YES